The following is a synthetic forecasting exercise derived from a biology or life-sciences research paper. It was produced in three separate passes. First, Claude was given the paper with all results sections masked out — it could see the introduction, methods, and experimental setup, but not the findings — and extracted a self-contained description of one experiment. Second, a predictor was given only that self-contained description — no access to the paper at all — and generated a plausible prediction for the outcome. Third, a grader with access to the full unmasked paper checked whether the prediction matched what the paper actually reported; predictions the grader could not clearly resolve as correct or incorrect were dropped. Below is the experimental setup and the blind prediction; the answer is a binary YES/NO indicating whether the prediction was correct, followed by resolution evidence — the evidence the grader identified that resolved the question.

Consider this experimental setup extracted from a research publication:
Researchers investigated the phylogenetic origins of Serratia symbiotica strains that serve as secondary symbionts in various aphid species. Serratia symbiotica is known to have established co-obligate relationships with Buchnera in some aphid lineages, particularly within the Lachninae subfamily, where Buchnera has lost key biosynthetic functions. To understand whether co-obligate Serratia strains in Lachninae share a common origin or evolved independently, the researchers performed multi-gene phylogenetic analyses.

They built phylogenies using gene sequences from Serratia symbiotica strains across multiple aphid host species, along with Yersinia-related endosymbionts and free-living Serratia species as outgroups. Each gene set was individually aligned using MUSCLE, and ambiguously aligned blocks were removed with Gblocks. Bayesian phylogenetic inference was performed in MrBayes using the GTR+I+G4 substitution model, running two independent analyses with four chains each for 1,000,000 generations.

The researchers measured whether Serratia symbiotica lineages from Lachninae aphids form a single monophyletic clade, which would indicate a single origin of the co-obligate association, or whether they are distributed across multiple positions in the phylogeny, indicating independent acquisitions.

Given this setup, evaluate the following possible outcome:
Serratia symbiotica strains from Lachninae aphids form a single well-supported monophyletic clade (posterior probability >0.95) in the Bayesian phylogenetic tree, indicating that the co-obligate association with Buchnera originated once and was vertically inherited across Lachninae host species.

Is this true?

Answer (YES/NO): NO